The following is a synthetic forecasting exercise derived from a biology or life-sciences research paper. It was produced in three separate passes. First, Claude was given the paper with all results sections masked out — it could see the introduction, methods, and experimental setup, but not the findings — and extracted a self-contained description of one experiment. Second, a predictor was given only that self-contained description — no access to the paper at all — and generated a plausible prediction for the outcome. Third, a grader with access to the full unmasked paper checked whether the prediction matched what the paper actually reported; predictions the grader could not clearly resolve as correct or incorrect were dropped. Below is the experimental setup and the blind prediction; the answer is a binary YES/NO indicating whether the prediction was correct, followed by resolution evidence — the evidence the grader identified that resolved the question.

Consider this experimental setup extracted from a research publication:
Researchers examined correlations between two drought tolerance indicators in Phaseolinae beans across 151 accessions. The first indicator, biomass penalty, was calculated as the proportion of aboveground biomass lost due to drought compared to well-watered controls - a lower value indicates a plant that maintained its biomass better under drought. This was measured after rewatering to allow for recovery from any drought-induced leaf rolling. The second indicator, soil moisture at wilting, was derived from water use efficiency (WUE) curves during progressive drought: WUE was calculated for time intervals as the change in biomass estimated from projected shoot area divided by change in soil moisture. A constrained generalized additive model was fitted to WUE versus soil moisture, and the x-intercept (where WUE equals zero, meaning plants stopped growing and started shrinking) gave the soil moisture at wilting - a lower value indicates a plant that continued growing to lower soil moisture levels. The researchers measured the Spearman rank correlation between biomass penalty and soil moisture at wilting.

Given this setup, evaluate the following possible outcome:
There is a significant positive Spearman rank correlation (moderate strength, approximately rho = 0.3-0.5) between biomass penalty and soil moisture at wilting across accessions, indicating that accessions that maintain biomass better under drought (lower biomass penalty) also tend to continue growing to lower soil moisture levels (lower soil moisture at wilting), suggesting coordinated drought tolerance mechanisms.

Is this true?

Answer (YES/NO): YES